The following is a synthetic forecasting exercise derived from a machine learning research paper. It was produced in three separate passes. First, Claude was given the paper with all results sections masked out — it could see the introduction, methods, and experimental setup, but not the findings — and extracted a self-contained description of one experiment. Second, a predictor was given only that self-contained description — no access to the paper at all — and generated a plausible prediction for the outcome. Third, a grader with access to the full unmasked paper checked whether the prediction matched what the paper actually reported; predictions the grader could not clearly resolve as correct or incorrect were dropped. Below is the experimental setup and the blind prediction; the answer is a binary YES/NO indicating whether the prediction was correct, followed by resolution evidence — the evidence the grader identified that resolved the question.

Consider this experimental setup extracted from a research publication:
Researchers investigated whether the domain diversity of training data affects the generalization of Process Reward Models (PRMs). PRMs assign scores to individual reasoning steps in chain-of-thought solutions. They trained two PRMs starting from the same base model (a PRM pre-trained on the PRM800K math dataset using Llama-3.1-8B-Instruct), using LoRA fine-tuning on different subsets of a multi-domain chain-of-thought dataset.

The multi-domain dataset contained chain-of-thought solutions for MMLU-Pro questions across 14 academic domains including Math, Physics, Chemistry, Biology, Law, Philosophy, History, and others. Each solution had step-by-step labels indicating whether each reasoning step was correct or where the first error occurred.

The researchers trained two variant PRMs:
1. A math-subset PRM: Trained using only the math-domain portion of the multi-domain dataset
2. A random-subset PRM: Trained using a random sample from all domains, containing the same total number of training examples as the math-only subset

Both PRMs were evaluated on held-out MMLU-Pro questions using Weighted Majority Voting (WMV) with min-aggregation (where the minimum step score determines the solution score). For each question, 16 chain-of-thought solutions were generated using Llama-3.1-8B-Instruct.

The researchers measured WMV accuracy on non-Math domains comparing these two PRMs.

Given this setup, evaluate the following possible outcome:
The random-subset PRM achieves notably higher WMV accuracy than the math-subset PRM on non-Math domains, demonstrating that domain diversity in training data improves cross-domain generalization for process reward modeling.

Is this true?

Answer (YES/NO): YES